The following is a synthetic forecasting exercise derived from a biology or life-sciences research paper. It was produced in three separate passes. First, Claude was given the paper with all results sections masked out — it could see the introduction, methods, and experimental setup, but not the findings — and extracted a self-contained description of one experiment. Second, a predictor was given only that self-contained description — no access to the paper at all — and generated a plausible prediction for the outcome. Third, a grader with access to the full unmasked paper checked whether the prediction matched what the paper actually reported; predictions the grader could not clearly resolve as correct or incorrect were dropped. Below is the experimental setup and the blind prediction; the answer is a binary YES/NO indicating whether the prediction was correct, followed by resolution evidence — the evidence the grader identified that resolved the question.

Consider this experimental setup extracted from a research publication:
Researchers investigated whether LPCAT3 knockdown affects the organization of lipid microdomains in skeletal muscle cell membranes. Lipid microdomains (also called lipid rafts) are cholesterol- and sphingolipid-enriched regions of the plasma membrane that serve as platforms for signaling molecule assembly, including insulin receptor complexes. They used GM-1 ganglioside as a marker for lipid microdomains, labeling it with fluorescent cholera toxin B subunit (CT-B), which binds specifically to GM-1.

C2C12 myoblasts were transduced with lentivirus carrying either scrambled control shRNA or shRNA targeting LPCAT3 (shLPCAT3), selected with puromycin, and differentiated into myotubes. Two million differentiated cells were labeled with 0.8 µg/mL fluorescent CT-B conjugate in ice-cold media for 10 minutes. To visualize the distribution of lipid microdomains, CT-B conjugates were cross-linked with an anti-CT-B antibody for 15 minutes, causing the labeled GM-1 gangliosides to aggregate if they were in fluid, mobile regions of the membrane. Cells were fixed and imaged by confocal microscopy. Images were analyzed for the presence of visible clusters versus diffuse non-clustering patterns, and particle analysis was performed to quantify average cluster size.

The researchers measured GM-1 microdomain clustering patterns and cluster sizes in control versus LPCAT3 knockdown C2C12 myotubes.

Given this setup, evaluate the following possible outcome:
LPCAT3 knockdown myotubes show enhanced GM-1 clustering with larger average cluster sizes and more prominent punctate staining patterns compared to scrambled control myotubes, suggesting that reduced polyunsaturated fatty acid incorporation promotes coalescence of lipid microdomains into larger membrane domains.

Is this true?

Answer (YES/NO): NO